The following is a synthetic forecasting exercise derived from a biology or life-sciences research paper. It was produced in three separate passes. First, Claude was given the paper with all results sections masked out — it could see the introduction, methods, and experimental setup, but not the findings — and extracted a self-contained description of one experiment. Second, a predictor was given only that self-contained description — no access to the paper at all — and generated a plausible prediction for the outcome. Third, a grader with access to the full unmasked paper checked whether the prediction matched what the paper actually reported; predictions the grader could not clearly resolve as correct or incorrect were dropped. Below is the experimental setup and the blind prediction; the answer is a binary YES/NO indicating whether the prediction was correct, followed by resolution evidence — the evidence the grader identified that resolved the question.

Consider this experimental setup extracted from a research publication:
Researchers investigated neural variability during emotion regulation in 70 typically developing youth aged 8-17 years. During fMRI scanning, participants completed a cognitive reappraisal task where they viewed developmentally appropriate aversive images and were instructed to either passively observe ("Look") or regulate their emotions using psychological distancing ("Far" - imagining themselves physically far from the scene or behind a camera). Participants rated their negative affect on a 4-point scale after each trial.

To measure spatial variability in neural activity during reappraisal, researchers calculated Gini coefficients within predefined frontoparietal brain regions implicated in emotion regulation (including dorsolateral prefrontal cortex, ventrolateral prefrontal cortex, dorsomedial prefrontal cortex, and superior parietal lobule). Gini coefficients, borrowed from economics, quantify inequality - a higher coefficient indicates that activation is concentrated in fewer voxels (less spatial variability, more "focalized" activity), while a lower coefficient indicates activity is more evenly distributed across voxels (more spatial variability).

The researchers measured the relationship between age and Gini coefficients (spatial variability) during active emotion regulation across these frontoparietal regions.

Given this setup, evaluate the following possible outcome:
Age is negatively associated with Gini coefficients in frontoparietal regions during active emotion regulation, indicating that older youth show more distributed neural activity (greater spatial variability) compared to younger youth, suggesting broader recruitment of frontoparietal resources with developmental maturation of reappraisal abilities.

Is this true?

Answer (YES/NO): NO